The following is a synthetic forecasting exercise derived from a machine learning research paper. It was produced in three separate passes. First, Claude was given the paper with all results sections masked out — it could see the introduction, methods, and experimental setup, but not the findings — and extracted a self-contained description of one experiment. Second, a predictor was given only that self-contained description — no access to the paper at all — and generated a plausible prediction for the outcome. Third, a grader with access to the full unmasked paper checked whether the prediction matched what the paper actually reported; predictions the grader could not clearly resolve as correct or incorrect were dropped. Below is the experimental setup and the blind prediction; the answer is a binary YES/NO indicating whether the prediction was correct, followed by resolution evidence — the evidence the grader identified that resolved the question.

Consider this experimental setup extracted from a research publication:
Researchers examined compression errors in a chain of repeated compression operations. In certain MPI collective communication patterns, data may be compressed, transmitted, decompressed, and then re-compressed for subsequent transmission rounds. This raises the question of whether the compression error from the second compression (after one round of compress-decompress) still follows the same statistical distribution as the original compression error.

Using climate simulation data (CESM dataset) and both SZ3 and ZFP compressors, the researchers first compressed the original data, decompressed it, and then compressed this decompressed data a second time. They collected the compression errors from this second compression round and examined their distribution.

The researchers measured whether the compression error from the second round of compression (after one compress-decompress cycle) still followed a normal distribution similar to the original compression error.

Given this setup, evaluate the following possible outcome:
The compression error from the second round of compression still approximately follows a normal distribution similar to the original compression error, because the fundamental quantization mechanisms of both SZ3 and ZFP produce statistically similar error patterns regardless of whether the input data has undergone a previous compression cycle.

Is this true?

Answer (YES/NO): YES